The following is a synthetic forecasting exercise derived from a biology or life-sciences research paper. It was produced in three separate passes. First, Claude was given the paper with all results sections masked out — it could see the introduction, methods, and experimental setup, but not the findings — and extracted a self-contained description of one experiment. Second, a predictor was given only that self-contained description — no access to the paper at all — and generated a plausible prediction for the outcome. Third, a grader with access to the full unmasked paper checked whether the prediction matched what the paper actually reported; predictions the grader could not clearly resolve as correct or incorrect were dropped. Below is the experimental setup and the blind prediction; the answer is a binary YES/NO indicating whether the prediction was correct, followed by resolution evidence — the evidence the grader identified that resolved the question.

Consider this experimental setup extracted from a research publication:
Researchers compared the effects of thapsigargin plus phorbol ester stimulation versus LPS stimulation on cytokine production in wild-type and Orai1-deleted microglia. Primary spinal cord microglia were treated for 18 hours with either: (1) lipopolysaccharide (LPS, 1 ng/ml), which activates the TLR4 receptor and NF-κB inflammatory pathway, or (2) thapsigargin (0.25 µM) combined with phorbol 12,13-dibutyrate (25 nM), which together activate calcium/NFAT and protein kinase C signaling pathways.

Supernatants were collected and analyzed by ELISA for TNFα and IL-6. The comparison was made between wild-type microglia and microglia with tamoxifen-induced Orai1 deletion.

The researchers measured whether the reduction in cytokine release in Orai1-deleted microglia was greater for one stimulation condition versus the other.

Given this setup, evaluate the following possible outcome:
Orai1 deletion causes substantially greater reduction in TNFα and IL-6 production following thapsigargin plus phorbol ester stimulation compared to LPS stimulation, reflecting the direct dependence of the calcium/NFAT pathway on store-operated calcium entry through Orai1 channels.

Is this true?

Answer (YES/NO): NO